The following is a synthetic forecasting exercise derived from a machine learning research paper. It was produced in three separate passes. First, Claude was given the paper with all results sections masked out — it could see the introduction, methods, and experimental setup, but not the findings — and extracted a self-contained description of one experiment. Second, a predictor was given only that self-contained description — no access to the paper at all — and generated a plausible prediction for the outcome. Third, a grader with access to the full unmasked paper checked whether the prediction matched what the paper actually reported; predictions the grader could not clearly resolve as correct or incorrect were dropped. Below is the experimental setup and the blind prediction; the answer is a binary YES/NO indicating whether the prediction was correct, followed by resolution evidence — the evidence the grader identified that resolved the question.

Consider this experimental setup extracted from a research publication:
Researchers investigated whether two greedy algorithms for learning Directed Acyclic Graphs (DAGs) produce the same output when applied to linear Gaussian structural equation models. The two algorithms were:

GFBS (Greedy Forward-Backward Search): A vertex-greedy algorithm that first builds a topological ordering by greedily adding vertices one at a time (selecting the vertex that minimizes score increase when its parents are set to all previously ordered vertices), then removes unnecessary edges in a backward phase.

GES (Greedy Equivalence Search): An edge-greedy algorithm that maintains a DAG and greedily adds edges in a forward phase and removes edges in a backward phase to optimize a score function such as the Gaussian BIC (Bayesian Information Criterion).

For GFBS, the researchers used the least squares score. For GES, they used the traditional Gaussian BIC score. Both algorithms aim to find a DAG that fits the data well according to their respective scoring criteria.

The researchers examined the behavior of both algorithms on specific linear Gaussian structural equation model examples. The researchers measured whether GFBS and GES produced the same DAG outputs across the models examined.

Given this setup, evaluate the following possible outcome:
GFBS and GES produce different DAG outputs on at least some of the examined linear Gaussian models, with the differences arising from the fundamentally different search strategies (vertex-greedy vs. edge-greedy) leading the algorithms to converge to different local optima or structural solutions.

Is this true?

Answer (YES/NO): YES